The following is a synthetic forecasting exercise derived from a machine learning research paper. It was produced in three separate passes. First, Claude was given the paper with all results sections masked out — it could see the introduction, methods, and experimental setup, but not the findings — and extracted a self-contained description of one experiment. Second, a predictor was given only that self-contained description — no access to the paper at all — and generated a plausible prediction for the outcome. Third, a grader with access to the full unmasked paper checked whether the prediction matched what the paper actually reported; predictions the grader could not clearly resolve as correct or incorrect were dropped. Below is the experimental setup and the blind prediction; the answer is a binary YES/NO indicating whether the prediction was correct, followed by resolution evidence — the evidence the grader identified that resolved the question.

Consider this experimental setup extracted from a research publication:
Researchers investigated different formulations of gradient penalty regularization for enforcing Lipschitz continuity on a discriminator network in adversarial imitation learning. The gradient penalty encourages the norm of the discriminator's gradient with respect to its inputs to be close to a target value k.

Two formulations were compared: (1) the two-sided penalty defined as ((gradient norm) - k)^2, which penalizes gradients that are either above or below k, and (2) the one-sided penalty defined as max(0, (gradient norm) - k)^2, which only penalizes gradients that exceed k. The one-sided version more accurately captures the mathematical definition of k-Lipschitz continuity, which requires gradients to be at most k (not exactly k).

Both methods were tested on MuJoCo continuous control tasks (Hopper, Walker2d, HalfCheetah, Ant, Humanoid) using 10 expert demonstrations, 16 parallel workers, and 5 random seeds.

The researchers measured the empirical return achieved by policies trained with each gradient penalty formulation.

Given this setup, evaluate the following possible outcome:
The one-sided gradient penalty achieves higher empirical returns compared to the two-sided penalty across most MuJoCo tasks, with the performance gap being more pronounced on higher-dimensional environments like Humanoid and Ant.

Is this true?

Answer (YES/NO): NO